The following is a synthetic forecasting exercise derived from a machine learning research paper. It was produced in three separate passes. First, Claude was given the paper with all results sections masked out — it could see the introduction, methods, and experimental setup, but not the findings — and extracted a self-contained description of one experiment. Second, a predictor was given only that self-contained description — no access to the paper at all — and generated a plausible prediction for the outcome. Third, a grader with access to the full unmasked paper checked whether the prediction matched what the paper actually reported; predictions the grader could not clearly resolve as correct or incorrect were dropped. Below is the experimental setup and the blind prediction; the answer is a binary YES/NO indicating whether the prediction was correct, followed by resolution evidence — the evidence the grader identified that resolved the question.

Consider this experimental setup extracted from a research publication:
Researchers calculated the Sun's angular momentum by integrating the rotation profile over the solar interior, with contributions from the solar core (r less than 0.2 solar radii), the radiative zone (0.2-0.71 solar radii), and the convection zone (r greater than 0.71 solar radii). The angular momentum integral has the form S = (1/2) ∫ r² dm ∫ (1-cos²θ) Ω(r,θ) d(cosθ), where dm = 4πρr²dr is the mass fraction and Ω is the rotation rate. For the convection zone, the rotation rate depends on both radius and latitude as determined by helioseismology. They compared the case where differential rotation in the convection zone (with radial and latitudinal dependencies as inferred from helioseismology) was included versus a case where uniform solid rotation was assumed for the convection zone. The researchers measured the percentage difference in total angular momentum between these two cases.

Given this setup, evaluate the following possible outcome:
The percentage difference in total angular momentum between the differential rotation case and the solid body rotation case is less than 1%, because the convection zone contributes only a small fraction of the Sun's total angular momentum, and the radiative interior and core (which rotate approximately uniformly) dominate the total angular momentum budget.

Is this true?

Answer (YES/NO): YES